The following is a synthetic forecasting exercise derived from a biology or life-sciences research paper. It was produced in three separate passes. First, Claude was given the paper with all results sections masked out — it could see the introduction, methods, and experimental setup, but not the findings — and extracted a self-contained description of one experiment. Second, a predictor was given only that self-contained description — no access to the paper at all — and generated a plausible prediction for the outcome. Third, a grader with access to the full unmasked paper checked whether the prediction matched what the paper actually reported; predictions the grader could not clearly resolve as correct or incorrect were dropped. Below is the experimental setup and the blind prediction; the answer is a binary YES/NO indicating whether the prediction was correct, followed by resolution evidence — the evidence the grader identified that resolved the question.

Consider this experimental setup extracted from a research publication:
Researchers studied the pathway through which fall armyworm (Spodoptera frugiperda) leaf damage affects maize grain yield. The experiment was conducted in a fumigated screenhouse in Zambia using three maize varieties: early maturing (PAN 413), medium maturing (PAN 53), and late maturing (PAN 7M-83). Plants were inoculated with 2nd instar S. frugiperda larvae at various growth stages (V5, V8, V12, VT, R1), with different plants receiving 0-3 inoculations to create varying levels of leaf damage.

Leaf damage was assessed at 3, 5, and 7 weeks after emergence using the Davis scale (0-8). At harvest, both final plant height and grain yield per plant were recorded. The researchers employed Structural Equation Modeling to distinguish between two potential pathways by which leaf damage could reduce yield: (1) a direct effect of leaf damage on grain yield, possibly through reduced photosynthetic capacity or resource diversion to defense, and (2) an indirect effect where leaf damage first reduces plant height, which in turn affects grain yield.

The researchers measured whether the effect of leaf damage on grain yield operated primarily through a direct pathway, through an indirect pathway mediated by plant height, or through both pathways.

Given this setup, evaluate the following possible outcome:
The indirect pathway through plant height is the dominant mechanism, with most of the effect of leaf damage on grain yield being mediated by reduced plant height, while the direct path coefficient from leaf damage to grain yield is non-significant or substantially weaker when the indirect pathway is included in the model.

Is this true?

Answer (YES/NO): NO